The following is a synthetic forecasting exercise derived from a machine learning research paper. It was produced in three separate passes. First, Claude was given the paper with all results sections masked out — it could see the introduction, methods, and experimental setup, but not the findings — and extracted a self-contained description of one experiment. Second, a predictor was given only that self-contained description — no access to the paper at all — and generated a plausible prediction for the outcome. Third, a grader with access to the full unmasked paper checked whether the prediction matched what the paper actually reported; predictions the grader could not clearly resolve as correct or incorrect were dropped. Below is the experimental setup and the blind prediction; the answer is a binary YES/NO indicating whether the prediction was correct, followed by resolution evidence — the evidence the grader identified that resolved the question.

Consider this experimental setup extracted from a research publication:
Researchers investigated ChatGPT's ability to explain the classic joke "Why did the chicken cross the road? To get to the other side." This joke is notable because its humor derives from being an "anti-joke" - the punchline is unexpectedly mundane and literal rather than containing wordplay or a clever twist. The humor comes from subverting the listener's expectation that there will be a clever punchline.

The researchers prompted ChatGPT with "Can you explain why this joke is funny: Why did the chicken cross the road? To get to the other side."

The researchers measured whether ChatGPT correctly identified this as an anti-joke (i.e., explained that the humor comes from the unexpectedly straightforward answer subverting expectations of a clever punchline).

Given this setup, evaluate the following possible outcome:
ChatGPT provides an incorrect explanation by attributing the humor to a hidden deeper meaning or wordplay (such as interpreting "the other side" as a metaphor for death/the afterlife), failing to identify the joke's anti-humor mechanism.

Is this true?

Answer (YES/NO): NO